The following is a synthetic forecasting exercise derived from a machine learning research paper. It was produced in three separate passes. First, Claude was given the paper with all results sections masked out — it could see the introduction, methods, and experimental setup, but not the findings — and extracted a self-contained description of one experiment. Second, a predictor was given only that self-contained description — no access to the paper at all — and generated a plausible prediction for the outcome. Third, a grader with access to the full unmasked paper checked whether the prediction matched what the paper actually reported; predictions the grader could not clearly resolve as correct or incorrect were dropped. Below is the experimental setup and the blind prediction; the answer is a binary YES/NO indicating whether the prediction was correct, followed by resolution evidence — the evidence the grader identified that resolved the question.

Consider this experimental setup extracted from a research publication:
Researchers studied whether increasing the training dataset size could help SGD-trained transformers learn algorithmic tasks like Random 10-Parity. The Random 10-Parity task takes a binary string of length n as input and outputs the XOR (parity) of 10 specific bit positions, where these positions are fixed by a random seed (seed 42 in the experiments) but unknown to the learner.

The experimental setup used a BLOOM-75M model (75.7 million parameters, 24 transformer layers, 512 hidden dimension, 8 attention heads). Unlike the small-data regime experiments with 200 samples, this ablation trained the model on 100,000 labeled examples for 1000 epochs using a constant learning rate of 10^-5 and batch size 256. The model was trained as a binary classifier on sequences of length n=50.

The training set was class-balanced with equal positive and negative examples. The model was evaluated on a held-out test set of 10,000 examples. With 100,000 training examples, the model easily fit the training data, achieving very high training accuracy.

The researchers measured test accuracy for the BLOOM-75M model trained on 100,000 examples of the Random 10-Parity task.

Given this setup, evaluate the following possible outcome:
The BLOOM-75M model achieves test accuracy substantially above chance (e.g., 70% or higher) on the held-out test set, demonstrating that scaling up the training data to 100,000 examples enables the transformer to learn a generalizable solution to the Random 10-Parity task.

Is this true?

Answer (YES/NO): NO